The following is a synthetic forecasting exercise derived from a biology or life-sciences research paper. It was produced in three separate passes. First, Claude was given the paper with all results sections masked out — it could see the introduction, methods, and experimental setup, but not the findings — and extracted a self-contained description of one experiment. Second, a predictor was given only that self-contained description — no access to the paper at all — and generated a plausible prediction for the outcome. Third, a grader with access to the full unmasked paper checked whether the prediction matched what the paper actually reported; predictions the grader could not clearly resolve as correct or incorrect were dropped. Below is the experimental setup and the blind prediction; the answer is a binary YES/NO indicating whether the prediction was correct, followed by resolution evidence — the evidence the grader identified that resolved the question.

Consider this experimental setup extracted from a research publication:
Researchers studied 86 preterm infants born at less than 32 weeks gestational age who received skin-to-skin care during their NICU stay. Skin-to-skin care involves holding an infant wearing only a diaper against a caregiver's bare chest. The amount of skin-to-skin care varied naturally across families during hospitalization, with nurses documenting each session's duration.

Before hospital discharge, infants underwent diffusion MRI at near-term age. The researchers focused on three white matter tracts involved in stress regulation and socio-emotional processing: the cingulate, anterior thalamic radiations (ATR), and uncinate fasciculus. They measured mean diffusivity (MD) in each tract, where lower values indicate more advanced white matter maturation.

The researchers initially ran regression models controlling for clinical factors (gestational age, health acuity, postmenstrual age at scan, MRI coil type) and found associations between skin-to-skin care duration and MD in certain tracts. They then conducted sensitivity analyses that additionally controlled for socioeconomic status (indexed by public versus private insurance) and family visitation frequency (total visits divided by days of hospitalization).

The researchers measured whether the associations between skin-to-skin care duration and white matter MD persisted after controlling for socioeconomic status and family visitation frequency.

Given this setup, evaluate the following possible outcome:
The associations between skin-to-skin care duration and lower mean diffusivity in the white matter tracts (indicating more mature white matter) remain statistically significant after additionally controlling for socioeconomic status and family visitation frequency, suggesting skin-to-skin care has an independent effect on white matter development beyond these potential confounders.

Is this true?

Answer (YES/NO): NO